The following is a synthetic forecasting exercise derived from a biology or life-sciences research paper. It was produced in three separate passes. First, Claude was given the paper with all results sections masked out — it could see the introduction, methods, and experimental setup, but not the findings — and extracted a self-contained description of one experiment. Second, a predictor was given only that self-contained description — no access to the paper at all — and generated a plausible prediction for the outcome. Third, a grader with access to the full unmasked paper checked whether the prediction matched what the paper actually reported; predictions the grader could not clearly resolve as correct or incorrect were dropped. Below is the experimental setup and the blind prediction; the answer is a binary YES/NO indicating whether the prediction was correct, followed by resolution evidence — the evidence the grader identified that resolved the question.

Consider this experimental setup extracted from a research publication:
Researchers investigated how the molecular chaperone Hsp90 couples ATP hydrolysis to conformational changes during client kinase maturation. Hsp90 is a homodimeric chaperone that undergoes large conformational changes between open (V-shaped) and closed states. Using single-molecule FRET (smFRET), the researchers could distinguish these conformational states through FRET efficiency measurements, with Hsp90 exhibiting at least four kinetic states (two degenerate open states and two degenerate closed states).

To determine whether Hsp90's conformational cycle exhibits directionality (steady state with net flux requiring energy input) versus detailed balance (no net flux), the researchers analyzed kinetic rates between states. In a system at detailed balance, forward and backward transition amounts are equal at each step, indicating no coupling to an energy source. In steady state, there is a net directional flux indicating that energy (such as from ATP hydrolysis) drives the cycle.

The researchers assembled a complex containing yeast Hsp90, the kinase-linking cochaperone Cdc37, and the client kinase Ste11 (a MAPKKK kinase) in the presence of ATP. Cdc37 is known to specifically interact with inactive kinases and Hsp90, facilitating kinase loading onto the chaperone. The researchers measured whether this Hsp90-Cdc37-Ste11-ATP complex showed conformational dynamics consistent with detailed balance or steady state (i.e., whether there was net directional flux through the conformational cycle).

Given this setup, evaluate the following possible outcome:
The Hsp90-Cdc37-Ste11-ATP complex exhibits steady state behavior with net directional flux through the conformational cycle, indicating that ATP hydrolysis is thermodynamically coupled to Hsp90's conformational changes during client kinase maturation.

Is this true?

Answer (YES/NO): NO